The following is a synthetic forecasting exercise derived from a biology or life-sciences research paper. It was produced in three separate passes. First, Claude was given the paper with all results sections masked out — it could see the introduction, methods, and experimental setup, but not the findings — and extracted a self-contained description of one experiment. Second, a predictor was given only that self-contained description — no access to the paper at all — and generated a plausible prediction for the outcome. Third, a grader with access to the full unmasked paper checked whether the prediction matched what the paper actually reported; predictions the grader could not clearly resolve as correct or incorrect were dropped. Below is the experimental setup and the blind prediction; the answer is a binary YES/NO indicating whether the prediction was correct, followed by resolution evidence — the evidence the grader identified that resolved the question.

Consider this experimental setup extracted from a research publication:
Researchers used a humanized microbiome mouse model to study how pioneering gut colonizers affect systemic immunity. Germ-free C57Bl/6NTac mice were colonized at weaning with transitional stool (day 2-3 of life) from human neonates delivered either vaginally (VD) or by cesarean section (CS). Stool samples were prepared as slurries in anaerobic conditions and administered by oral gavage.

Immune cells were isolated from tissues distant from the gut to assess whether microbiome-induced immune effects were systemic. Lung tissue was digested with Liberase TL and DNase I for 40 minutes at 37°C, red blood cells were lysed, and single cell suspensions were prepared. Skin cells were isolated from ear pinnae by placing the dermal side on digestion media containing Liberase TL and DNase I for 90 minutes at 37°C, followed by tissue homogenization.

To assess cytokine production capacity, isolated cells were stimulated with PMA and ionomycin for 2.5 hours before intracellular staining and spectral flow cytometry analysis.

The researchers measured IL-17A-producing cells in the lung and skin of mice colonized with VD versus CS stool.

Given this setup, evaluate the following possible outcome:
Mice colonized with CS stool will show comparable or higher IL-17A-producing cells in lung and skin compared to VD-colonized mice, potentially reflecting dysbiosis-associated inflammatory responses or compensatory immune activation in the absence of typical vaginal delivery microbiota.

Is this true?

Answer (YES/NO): NO